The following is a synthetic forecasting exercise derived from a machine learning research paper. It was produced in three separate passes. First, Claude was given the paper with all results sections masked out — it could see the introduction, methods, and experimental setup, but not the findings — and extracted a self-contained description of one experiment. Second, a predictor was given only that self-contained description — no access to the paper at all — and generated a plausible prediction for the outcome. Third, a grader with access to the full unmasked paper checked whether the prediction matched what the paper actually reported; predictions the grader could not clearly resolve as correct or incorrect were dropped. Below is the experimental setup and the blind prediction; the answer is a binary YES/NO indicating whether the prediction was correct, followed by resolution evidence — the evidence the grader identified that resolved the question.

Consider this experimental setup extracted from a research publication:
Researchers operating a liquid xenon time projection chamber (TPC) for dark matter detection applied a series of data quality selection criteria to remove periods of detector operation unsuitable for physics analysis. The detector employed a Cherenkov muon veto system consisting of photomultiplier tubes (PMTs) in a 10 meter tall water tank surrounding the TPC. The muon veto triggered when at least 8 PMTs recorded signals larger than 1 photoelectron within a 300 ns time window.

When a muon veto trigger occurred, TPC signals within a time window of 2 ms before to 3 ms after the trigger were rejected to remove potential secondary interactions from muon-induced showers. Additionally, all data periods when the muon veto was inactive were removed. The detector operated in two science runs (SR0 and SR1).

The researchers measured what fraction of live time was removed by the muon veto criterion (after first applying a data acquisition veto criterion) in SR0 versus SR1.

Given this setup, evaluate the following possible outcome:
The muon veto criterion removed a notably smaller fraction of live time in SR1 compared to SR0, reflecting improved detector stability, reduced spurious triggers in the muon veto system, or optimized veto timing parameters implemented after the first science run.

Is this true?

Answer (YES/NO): YES